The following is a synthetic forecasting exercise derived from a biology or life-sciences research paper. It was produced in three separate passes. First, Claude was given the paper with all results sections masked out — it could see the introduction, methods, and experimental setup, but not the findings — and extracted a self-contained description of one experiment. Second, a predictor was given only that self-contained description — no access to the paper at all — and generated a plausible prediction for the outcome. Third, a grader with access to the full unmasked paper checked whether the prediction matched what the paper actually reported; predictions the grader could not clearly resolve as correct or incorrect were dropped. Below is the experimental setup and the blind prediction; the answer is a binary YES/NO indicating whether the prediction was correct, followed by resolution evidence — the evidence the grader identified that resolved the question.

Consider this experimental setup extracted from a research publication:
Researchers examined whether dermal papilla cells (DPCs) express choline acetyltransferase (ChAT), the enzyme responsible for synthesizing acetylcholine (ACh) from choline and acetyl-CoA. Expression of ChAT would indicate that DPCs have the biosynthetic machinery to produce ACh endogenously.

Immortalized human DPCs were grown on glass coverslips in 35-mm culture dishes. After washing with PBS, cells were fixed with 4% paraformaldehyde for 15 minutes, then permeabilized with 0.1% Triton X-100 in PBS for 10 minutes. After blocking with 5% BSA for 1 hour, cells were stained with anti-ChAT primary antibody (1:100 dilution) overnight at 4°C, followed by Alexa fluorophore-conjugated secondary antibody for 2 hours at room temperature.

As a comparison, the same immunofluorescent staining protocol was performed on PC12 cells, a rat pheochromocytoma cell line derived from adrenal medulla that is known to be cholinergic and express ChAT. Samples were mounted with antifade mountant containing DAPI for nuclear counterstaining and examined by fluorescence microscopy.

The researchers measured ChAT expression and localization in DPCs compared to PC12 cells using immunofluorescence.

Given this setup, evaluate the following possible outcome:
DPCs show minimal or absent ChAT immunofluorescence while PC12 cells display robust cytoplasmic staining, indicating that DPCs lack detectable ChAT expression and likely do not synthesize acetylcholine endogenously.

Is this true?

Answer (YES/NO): NO